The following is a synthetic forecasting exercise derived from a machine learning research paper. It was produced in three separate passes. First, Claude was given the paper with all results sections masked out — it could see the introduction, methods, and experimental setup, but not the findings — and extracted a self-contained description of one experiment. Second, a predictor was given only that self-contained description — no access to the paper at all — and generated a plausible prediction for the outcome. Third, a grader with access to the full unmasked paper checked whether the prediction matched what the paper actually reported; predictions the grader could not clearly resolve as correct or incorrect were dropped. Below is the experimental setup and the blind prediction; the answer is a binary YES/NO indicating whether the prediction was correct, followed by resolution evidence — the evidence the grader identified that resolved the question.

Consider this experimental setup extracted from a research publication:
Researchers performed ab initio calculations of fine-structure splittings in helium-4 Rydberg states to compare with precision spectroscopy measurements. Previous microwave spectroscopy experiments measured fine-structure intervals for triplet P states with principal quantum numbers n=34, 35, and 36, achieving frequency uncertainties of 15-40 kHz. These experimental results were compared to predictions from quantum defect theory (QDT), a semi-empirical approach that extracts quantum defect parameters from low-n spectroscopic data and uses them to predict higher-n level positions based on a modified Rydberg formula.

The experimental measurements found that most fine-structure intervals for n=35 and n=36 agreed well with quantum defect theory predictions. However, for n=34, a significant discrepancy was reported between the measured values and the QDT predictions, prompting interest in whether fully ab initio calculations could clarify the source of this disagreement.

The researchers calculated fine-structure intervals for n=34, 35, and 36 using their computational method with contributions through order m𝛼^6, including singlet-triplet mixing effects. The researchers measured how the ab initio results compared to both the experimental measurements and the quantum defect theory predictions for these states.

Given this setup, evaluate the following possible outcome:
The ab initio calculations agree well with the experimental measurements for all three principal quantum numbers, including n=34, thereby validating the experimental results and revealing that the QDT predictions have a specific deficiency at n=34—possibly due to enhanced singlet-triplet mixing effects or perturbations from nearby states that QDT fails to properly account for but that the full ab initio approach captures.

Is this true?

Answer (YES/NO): NO